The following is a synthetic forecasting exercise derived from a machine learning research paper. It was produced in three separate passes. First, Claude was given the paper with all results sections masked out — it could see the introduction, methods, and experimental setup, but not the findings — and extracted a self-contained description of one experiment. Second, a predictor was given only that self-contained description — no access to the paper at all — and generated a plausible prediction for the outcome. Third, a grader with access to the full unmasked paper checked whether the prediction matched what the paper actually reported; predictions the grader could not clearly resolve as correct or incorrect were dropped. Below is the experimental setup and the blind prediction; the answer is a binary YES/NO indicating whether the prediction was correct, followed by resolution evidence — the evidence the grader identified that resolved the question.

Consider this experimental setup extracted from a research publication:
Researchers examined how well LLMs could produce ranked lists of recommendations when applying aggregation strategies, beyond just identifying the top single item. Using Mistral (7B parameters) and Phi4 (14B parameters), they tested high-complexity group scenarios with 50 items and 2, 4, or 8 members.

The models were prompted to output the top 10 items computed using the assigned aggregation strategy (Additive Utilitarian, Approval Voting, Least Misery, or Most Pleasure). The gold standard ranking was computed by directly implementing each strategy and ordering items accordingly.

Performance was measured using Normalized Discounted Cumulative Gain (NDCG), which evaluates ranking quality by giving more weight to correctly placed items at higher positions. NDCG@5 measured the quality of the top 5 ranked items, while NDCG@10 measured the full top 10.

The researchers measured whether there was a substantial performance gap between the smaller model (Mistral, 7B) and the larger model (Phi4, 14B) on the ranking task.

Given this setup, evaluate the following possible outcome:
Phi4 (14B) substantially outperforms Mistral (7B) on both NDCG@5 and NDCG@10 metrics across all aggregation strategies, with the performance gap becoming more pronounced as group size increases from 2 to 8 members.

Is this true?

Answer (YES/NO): NO